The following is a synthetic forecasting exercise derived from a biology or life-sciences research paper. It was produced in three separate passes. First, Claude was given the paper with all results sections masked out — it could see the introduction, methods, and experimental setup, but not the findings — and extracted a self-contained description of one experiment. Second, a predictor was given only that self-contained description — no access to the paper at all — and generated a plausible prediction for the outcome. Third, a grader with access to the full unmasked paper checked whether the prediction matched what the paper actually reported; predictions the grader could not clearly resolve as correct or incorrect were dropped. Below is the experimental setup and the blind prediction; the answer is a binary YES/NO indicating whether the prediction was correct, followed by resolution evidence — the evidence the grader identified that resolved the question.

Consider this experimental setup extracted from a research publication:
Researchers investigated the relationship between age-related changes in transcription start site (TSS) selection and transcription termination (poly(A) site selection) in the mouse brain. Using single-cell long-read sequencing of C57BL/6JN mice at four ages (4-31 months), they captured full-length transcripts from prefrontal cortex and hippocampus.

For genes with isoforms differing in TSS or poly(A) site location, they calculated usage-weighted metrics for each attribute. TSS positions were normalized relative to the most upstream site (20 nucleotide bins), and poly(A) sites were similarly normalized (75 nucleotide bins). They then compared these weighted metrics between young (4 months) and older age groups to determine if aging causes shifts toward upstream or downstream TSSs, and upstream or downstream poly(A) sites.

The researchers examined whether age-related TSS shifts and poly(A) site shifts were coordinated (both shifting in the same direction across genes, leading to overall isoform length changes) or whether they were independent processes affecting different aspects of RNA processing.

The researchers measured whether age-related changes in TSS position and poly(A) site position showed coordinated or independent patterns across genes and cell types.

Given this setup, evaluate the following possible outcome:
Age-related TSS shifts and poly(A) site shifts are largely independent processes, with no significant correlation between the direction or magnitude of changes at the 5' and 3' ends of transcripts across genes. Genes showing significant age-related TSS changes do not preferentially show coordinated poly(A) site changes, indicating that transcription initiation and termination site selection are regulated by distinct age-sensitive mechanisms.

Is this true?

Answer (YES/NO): YES